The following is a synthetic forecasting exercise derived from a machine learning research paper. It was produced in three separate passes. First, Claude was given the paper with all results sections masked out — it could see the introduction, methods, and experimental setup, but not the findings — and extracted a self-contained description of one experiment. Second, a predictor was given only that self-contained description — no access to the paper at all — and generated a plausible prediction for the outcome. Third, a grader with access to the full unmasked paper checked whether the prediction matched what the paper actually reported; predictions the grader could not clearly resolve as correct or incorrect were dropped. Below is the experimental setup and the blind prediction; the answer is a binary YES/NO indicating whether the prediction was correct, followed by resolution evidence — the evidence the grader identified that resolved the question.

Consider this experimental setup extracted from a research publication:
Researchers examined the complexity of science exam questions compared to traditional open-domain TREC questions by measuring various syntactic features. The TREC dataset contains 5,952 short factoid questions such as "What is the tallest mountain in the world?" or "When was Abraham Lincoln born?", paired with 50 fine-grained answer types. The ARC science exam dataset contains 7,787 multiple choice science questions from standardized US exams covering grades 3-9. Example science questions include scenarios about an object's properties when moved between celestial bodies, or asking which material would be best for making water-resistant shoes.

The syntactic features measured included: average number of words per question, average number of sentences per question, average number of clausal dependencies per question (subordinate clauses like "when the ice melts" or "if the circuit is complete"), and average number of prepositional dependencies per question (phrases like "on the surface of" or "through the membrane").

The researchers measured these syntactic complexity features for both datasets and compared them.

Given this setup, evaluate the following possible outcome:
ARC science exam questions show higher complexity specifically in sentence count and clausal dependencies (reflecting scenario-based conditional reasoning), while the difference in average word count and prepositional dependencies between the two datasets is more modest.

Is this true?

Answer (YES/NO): NO